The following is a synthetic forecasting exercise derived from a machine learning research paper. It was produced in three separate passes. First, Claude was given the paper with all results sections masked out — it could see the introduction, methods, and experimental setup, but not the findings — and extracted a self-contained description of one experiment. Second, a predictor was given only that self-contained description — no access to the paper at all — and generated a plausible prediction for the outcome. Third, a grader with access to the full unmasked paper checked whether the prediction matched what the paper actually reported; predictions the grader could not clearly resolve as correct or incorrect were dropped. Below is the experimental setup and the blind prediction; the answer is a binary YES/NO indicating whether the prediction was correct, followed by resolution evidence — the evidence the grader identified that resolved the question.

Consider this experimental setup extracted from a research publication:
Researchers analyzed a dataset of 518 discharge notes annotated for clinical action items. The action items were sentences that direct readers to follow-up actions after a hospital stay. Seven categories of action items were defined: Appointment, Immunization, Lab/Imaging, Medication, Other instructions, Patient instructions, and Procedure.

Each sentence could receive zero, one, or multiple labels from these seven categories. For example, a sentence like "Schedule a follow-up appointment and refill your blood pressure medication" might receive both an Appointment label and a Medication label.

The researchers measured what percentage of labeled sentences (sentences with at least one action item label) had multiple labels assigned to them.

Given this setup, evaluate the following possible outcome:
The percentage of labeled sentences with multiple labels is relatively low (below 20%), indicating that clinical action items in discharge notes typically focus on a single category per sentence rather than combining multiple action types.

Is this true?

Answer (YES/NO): NO